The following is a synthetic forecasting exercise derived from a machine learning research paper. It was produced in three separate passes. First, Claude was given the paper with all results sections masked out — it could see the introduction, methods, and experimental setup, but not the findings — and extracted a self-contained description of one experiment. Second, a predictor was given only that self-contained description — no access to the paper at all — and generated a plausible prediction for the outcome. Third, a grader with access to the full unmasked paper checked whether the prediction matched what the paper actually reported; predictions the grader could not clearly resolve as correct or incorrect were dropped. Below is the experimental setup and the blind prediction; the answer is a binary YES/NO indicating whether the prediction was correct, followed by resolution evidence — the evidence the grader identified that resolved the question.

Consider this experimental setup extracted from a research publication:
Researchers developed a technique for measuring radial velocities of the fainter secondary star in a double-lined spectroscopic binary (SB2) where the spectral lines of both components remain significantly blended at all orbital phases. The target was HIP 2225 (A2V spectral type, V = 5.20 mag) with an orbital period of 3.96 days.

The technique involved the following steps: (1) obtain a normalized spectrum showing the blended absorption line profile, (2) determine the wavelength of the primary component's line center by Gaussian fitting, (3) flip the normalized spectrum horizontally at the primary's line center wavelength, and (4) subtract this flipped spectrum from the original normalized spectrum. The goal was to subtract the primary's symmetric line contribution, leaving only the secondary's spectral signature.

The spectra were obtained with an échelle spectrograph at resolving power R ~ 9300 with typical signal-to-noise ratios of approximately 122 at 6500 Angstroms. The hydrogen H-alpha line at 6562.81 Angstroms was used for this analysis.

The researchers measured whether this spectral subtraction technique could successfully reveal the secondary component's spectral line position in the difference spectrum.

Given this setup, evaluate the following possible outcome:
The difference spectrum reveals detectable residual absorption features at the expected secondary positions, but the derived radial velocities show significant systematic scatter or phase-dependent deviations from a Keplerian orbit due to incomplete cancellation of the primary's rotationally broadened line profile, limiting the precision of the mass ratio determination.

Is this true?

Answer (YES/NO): NO